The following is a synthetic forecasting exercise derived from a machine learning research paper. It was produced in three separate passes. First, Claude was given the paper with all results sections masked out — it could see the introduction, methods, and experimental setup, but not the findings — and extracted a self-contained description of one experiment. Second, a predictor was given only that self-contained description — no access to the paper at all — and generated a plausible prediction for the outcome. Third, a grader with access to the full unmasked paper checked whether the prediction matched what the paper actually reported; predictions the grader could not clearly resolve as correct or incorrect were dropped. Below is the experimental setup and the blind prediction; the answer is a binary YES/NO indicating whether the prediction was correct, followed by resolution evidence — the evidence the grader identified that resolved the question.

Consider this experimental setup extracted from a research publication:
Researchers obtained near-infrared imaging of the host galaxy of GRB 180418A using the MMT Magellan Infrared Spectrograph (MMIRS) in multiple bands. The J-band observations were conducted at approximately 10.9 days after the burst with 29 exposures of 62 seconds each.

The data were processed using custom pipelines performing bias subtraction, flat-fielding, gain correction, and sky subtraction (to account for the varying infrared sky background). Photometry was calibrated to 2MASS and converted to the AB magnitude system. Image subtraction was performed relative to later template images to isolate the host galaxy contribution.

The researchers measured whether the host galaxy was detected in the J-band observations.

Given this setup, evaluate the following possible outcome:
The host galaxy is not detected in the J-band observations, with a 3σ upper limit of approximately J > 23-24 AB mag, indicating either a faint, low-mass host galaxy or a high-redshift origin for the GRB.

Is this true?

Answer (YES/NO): NO